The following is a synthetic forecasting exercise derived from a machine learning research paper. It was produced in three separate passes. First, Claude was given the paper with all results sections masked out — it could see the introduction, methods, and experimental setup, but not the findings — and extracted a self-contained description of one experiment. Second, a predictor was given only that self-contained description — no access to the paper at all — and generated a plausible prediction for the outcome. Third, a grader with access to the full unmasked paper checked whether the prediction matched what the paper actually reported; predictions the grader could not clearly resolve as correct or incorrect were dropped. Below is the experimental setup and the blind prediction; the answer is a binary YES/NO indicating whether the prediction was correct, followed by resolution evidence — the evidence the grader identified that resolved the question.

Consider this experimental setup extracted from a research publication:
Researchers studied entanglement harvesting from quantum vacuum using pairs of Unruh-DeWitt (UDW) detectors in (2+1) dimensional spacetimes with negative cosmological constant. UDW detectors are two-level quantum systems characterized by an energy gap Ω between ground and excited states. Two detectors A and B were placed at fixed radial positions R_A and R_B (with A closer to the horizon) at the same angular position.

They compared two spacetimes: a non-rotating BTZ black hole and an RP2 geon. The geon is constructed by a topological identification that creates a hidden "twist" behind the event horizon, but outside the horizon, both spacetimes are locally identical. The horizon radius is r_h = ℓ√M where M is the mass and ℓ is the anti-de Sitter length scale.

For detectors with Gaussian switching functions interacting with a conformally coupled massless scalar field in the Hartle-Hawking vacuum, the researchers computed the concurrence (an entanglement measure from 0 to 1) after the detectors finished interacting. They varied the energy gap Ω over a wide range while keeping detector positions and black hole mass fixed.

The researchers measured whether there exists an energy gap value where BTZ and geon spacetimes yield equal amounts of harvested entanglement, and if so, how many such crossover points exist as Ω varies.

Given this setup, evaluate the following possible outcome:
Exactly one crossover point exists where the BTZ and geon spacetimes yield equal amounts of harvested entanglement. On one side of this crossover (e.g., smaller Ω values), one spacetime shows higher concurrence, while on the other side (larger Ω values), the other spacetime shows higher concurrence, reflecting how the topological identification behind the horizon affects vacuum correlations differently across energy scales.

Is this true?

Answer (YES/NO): YES